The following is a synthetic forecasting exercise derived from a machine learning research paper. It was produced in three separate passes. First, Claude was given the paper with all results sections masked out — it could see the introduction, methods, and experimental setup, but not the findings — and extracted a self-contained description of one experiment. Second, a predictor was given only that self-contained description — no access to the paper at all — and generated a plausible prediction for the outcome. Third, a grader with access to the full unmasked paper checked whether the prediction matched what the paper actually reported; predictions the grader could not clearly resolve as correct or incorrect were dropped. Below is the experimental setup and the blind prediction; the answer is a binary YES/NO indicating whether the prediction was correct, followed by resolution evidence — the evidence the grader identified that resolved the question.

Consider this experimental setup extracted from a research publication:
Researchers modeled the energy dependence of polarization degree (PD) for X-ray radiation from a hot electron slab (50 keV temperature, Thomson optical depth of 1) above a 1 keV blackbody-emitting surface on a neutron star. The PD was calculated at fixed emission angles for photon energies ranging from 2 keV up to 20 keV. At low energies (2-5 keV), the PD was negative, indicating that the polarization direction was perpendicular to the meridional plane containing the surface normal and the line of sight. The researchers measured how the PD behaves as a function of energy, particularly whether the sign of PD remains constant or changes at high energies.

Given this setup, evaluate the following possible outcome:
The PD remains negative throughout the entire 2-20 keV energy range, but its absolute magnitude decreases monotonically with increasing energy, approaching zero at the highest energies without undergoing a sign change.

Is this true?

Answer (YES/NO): NO